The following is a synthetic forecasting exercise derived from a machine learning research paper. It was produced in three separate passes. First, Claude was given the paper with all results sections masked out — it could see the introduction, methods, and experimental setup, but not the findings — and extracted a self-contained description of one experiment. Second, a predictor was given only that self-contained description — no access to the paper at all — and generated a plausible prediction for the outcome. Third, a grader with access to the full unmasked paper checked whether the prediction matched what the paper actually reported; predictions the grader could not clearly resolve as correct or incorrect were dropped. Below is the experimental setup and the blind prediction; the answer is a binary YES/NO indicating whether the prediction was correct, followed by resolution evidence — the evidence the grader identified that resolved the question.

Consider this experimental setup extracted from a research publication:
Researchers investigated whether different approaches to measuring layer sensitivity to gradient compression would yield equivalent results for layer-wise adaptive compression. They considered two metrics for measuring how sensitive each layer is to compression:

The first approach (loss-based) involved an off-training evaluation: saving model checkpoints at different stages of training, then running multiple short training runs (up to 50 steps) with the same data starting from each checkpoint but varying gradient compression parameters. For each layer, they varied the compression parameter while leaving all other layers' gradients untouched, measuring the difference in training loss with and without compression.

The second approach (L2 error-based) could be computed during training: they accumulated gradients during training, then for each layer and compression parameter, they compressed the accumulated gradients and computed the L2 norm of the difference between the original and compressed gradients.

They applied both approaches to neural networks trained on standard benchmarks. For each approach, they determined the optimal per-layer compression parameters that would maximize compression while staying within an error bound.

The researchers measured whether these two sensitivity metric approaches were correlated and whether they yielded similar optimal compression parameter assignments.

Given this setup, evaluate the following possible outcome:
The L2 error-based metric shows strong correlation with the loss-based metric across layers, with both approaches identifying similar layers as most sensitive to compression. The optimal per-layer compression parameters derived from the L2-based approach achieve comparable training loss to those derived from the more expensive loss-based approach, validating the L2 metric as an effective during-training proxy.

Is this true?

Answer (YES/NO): YES